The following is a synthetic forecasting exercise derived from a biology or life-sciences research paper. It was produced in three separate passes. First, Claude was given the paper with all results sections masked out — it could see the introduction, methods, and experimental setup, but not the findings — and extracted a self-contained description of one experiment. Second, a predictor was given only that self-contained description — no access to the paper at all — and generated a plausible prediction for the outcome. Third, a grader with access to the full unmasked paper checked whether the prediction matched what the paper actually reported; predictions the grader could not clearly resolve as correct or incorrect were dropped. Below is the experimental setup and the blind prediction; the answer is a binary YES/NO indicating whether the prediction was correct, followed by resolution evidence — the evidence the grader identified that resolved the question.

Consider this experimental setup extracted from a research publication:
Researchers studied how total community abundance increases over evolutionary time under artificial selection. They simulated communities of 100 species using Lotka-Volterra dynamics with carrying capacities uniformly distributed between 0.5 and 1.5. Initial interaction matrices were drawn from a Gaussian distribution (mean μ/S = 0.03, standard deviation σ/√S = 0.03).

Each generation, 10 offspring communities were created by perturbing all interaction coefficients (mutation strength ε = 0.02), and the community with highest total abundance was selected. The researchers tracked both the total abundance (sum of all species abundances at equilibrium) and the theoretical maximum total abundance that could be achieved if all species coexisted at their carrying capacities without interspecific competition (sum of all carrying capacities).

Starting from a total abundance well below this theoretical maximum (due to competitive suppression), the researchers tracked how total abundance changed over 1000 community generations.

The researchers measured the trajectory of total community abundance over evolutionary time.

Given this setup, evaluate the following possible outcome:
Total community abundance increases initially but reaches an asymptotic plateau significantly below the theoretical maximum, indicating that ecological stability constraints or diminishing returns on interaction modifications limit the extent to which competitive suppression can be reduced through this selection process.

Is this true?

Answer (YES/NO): NO